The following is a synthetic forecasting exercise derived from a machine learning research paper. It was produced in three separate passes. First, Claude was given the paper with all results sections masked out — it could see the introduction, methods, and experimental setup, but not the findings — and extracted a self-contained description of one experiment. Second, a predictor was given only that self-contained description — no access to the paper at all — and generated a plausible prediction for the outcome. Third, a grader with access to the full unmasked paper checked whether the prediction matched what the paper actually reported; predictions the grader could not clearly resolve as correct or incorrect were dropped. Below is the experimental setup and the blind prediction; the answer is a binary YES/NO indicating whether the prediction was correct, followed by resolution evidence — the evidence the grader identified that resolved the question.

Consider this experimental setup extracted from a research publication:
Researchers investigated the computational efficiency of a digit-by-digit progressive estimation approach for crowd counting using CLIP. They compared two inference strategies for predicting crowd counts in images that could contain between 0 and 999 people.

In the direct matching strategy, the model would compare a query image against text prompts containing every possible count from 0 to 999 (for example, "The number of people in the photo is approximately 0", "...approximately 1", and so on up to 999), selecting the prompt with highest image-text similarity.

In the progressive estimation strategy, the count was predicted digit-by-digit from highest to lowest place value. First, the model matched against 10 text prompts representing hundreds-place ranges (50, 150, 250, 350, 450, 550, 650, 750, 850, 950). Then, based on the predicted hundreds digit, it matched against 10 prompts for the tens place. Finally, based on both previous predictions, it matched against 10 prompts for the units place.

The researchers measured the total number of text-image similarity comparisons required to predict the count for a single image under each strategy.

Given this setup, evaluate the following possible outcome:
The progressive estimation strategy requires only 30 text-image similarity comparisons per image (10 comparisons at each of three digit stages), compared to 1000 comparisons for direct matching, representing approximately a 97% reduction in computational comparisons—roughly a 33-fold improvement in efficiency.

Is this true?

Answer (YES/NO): YES